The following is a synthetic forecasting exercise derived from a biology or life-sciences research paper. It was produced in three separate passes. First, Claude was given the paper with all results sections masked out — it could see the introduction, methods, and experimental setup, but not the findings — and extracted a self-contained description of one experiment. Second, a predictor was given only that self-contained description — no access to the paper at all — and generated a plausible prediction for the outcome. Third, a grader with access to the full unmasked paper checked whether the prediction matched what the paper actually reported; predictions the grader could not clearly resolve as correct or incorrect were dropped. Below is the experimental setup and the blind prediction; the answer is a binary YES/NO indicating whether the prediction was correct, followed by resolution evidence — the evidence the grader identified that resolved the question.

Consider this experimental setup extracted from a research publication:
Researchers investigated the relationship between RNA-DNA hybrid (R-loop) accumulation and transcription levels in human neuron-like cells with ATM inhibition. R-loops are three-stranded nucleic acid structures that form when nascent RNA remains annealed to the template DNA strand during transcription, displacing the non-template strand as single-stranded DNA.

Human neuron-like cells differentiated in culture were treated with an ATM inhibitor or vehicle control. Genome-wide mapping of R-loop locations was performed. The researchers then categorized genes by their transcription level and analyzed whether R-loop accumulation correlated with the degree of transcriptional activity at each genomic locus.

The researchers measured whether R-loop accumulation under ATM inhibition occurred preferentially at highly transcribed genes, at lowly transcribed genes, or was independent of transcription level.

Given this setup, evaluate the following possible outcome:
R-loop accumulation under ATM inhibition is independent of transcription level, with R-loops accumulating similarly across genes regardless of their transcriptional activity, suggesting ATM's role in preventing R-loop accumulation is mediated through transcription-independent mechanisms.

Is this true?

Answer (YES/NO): NO